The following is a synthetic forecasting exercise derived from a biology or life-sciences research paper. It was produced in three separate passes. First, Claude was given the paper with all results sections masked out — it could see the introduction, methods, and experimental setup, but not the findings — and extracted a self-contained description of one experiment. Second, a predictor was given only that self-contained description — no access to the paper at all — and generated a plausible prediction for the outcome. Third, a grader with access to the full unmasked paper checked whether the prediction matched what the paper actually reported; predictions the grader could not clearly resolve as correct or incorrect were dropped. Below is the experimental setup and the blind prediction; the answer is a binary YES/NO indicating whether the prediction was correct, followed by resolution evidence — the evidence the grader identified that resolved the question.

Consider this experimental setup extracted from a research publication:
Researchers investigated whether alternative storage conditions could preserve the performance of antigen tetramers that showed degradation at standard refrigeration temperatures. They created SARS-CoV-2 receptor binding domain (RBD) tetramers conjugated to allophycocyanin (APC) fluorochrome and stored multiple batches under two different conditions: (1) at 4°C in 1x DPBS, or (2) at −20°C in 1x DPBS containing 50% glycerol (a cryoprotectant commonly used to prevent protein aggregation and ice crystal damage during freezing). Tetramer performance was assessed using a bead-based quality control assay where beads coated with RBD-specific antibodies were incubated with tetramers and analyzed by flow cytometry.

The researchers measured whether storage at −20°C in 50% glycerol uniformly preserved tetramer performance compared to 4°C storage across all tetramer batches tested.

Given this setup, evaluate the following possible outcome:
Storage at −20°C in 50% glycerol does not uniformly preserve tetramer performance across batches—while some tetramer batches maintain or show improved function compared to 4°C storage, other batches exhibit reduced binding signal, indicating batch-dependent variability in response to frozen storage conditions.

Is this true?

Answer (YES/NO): YES